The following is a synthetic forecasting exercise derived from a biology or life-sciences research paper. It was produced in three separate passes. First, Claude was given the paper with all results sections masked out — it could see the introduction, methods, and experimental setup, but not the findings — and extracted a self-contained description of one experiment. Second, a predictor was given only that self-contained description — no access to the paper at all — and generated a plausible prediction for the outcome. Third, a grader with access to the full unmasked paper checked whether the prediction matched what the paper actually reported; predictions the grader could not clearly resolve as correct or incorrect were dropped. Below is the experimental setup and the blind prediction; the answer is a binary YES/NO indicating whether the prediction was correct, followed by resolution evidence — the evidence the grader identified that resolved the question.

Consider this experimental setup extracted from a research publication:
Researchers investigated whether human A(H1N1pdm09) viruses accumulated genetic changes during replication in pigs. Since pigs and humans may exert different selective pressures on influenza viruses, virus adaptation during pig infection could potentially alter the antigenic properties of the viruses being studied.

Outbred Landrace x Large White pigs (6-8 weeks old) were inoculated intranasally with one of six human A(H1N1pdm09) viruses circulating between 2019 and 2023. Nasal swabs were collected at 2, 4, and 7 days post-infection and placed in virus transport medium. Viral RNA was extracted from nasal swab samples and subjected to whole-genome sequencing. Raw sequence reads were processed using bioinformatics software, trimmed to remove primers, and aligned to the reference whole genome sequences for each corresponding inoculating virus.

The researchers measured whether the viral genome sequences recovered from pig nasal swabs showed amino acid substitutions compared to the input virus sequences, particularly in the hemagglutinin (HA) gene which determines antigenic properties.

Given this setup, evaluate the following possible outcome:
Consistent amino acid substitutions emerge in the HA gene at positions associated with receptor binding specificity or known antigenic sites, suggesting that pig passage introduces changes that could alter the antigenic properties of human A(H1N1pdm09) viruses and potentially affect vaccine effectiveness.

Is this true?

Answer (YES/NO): NO